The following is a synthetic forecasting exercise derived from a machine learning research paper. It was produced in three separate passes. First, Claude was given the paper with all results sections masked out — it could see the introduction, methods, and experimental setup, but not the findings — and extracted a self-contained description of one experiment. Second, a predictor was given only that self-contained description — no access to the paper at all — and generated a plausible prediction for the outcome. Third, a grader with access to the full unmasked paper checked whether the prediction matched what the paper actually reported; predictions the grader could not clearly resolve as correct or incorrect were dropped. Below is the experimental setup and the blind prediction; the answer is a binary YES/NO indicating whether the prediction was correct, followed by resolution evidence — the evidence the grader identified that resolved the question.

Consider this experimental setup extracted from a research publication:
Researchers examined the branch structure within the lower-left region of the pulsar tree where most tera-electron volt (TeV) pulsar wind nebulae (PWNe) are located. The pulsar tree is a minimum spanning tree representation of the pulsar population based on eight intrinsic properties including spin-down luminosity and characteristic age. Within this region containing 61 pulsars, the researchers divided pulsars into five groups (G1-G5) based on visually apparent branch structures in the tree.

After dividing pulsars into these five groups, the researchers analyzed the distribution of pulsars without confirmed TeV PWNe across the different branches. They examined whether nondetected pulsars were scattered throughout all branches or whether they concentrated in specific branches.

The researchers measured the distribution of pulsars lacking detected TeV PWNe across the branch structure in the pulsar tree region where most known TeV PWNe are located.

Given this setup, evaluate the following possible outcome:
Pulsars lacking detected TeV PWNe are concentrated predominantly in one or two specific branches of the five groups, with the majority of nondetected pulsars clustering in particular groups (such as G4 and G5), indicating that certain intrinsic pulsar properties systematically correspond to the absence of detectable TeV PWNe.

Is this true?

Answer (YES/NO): YES